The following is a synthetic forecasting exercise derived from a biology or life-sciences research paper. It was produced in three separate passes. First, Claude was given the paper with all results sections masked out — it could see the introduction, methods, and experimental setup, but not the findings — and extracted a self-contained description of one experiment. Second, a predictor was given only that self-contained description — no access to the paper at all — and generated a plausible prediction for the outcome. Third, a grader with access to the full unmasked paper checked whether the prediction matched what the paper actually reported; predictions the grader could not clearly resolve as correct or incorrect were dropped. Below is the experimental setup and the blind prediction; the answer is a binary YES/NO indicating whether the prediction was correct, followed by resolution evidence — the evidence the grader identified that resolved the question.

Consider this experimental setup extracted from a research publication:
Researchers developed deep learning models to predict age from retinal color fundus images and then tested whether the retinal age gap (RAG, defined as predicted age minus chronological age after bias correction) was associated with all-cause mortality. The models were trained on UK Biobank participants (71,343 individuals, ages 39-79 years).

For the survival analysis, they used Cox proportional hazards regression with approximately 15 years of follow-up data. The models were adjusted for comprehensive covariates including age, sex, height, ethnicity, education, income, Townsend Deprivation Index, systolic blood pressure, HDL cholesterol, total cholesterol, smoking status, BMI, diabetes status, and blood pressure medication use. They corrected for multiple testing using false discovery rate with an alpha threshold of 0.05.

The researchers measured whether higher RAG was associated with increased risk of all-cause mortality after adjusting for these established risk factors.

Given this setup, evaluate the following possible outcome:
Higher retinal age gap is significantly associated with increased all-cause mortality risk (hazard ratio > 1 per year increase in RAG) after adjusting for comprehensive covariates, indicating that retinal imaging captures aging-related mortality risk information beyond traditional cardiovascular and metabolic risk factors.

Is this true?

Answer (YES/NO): YES